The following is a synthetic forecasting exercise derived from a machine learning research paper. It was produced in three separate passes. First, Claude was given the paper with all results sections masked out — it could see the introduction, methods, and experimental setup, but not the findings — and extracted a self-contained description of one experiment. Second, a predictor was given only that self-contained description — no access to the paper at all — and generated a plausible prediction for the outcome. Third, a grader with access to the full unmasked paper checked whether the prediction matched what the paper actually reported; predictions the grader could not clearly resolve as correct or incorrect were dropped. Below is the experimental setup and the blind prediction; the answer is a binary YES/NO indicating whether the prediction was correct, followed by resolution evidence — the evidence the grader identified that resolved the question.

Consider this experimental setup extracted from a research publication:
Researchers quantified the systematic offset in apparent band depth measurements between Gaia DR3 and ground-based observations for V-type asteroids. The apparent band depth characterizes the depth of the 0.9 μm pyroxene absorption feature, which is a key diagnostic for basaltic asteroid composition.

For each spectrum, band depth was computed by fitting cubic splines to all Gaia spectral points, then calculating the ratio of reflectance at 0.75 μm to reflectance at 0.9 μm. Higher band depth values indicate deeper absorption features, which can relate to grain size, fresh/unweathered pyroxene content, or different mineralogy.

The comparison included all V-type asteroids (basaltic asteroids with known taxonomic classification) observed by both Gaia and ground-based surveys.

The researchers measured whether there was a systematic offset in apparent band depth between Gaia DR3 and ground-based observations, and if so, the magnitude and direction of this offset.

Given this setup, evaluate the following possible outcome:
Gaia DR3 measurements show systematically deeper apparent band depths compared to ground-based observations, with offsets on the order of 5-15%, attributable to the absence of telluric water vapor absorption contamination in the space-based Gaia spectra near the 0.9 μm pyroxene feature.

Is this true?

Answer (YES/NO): NO